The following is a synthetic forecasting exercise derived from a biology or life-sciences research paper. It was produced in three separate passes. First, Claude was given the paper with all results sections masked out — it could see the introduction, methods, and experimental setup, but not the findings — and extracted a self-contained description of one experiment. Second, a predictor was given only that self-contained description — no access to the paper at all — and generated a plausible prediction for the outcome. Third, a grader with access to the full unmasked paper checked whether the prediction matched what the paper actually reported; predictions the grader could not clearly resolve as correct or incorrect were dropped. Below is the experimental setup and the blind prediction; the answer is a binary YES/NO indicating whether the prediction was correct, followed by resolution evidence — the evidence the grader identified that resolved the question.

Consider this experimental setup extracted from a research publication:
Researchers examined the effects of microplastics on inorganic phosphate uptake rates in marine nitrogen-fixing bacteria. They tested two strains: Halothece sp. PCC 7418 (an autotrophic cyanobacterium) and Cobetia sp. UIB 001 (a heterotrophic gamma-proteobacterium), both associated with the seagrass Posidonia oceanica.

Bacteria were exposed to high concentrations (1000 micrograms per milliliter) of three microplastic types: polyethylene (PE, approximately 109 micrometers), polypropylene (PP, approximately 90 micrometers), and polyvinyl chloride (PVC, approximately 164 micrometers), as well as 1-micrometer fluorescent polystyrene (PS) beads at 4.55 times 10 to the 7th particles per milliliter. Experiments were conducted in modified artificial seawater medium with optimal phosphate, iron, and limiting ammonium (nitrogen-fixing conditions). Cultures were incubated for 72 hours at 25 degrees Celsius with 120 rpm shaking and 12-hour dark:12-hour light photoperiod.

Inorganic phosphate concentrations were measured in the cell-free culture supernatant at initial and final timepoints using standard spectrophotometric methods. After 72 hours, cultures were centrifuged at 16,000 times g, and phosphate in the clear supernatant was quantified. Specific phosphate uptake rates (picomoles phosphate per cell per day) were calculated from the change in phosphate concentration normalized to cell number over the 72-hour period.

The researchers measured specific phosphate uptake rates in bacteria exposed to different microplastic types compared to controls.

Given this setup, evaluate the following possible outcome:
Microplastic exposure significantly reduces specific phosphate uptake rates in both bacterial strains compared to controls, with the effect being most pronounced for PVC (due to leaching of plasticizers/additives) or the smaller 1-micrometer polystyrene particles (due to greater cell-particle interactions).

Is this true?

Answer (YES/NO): NO